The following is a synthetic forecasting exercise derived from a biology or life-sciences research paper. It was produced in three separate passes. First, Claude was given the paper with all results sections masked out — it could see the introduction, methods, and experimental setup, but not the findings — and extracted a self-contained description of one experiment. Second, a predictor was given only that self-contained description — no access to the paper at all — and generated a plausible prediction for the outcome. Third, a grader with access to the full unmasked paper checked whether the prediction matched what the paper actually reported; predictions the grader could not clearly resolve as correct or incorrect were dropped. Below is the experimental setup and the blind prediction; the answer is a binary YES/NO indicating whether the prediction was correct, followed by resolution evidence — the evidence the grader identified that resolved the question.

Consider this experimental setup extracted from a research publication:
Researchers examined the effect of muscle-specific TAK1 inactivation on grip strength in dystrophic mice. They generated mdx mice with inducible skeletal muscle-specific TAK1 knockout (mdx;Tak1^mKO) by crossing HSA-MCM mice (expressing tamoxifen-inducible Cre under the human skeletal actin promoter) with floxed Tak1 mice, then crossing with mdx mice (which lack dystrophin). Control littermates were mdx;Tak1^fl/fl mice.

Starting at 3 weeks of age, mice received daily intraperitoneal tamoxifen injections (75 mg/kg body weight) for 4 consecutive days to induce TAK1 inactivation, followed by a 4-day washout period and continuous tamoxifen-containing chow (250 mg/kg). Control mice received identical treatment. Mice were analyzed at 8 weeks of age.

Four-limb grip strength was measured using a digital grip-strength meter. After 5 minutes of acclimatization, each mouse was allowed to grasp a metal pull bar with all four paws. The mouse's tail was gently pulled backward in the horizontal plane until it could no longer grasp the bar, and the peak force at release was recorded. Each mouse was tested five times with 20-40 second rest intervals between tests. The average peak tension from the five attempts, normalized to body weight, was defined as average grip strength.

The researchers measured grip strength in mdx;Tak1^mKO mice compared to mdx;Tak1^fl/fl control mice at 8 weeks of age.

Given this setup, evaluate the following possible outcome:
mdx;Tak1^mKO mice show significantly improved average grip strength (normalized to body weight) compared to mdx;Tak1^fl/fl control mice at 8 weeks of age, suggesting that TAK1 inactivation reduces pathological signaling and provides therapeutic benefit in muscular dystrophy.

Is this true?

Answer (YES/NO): NO